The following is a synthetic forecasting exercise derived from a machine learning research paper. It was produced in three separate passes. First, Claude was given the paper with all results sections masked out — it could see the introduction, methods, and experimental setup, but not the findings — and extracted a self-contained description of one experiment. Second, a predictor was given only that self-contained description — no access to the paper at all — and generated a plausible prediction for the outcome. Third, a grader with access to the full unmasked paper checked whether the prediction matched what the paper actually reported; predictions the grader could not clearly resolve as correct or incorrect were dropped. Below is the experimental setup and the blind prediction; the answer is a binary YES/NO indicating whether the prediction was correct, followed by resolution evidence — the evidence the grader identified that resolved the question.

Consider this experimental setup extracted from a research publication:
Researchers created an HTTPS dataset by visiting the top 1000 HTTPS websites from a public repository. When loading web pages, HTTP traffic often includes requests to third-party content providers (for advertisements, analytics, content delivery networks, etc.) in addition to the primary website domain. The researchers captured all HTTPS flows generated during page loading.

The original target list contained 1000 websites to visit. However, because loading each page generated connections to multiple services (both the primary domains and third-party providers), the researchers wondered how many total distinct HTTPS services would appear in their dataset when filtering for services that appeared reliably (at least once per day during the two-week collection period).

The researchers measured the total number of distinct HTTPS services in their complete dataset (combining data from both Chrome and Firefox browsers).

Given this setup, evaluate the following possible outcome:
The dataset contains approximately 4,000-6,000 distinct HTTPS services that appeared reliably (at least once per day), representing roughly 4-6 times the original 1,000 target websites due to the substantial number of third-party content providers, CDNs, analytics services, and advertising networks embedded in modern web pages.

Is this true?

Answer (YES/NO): NO